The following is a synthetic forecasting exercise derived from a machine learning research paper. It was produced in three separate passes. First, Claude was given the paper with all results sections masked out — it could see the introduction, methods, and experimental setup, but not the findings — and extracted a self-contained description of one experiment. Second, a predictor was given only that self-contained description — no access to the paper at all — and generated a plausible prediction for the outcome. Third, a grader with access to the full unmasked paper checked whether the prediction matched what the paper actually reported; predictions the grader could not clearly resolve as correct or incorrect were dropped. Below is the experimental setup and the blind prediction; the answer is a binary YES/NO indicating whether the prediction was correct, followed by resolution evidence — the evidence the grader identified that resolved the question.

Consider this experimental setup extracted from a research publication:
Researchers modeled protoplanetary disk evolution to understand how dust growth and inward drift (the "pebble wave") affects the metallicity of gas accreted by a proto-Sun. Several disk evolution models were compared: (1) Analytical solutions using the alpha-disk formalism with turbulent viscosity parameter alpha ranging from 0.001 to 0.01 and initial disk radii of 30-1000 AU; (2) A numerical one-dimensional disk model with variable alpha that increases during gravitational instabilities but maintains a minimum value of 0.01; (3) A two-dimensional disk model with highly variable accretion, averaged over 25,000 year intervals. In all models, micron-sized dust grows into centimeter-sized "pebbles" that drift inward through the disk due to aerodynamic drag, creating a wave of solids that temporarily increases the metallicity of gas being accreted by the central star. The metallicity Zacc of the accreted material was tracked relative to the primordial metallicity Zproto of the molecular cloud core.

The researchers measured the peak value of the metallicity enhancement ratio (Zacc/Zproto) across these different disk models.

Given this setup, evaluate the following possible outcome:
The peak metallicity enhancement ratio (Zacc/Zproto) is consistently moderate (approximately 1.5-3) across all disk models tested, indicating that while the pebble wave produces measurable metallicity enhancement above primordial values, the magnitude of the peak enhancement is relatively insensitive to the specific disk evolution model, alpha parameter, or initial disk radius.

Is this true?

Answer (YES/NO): NO